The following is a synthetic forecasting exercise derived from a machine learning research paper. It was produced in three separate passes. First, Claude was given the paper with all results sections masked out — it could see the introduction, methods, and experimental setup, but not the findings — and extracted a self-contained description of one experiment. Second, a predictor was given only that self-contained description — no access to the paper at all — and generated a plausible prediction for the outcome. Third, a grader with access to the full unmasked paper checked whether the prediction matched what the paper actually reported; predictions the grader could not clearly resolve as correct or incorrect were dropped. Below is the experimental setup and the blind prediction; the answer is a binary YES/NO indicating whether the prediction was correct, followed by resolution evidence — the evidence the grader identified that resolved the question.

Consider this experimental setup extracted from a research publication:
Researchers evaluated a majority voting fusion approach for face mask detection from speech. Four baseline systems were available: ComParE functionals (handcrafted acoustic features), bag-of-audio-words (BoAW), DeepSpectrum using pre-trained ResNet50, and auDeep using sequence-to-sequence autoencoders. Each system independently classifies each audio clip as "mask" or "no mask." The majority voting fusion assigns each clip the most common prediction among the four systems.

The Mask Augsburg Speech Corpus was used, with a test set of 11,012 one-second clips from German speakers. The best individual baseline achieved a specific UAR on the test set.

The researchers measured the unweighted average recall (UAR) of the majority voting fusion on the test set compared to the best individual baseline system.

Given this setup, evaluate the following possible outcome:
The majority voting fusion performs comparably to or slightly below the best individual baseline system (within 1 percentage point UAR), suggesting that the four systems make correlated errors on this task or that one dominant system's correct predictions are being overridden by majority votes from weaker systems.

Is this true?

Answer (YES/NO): NO